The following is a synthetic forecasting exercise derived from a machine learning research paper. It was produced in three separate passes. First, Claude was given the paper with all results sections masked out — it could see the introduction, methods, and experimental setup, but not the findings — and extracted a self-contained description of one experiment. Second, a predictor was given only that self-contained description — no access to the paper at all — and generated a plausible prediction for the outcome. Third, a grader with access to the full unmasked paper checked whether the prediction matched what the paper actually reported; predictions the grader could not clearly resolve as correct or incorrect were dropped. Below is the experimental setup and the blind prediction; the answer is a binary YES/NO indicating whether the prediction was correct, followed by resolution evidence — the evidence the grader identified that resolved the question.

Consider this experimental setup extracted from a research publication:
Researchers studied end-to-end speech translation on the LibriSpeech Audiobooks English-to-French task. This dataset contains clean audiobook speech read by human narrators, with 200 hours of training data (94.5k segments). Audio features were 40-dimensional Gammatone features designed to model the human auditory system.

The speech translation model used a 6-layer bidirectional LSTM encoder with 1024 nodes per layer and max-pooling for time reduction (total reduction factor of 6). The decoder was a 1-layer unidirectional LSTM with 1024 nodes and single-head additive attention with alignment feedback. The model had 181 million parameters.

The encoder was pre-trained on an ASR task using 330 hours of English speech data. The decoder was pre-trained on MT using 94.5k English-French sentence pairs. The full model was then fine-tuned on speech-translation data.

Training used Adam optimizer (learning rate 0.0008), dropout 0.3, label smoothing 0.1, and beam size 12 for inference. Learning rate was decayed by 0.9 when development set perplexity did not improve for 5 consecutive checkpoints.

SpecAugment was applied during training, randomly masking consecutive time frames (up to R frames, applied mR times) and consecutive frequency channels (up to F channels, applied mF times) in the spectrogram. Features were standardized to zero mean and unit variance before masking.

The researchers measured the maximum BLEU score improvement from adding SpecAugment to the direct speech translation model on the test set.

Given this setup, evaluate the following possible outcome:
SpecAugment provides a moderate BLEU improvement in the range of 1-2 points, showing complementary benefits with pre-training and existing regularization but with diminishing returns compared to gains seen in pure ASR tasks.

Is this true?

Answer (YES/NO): YES